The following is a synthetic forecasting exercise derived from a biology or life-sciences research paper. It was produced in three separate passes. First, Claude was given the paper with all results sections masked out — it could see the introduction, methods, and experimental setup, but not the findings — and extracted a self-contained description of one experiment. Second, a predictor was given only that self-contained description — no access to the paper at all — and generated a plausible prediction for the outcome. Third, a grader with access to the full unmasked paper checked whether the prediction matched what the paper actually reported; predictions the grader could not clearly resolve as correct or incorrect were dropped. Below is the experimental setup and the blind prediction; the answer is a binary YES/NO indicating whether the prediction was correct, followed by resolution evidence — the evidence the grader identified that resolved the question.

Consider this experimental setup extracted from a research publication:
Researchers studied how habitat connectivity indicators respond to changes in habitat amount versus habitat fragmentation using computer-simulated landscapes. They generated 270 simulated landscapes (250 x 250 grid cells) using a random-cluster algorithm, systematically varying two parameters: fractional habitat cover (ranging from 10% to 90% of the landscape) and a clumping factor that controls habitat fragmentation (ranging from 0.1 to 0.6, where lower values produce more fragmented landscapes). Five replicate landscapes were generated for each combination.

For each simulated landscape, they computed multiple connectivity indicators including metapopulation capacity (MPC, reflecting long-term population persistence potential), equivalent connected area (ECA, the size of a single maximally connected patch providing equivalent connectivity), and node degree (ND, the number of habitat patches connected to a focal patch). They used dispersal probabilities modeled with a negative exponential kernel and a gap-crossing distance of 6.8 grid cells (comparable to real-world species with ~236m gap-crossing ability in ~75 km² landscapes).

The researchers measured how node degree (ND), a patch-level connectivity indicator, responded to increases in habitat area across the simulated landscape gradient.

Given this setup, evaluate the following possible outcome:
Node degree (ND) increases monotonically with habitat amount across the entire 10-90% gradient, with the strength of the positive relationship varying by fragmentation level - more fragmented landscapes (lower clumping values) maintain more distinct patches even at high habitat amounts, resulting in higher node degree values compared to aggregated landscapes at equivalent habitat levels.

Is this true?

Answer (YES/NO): NO